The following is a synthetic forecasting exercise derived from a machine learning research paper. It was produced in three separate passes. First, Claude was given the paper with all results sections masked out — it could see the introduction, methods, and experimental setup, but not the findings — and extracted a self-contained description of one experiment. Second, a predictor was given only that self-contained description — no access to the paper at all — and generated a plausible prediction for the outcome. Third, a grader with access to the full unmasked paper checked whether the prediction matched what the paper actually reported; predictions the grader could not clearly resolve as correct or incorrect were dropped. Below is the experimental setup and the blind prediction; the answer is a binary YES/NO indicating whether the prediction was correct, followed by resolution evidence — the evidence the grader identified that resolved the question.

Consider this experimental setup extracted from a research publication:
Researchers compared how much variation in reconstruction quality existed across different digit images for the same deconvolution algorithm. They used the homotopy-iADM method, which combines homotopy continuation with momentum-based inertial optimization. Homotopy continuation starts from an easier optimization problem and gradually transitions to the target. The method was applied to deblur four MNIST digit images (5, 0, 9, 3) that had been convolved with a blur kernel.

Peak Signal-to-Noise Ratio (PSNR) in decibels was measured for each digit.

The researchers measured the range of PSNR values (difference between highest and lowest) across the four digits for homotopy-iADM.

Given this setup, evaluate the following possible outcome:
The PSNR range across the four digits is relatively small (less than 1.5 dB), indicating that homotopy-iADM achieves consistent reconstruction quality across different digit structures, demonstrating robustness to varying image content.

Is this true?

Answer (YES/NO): NO